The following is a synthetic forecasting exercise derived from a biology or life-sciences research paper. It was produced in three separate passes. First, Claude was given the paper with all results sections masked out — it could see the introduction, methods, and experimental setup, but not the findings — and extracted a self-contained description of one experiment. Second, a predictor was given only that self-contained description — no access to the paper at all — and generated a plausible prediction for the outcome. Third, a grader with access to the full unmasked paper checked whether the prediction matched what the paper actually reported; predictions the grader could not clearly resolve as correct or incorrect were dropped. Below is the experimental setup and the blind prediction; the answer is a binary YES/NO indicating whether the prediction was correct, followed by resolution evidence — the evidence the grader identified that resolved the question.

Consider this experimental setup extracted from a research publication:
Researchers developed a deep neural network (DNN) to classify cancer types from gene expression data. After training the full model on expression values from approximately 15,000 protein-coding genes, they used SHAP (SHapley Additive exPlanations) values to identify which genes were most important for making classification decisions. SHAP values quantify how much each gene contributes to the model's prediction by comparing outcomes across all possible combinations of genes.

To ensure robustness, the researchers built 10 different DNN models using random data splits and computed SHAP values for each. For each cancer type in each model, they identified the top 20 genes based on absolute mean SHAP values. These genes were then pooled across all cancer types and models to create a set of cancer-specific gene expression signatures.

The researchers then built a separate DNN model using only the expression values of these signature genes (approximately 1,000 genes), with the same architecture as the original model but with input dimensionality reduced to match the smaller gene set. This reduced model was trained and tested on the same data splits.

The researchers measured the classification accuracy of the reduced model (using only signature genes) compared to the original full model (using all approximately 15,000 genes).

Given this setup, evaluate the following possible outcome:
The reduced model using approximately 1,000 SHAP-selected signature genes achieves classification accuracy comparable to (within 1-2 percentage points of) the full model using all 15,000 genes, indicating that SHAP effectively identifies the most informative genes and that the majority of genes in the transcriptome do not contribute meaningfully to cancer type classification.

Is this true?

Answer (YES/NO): YES